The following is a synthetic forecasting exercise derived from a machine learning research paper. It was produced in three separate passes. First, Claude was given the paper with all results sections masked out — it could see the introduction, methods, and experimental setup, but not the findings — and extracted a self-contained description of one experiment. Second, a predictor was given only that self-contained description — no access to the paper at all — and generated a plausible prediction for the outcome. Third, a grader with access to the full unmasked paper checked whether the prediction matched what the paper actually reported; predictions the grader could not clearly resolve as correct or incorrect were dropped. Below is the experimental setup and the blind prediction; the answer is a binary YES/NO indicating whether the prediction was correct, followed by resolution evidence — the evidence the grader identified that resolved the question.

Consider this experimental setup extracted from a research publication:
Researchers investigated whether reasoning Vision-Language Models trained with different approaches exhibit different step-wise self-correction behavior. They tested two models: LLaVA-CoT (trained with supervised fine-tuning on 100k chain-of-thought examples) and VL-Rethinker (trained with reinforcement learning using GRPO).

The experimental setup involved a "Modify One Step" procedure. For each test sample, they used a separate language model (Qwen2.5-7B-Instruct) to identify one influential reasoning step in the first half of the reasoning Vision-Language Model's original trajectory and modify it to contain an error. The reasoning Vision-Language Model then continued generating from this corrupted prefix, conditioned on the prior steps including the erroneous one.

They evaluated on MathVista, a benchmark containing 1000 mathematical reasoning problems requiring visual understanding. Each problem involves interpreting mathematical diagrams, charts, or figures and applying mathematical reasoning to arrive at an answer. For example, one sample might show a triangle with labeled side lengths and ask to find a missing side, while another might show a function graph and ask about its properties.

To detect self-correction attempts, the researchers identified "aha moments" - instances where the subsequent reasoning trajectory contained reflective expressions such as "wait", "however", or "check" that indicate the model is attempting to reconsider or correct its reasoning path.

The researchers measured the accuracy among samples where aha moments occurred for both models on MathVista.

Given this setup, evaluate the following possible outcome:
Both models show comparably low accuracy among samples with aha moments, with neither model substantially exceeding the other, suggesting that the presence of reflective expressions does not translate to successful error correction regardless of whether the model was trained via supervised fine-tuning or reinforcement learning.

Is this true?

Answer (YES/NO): NO